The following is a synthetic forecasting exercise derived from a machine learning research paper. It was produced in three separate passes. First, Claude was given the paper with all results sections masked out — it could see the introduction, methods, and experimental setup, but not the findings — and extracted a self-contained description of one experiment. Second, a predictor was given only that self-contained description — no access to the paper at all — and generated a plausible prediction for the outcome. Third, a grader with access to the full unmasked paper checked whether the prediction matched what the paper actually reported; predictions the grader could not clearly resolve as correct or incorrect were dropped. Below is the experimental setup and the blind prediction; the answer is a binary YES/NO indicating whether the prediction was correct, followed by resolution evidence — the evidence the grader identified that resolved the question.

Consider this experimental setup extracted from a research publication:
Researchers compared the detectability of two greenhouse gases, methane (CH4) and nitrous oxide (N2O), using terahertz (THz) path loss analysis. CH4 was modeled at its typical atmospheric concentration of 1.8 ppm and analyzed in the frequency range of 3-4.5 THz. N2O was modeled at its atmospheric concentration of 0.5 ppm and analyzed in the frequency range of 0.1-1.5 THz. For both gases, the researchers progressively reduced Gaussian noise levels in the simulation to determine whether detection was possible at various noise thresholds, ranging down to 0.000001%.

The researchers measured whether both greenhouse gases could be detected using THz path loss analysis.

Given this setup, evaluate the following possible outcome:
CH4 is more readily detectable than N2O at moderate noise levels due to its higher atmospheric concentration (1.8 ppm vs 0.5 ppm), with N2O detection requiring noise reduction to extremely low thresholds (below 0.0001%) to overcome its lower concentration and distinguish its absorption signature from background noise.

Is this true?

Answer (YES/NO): NO